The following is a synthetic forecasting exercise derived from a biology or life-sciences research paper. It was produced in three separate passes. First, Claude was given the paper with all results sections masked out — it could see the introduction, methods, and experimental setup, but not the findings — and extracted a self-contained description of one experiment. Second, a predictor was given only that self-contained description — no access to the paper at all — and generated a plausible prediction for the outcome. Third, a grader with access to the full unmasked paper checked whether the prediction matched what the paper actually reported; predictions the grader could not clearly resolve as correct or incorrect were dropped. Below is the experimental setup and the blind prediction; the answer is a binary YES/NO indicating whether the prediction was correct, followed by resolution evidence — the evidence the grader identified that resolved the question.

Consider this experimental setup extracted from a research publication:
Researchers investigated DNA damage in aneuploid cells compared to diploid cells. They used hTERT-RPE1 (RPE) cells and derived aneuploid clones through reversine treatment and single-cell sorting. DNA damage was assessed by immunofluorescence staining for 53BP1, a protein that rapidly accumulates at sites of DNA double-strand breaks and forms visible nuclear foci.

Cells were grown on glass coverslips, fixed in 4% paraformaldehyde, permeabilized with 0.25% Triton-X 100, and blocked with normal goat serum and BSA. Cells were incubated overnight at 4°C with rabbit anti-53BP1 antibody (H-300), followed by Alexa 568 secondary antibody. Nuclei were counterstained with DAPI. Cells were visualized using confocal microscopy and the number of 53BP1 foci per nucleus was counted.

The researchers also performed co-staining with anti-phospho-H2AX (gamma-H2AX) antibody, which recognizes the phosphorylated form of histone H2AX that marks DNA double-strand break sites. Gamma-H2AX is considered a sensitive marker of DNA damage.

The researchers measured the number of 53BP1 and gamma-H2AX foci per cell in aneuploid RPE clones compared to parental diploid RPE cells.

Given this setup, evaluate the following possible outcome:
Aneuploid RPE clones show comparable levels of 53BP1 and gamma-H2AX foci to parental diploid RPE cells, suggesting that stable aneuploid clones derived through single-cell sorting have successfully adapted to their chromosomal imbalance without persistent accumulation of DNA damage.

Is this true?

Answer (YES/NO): NO